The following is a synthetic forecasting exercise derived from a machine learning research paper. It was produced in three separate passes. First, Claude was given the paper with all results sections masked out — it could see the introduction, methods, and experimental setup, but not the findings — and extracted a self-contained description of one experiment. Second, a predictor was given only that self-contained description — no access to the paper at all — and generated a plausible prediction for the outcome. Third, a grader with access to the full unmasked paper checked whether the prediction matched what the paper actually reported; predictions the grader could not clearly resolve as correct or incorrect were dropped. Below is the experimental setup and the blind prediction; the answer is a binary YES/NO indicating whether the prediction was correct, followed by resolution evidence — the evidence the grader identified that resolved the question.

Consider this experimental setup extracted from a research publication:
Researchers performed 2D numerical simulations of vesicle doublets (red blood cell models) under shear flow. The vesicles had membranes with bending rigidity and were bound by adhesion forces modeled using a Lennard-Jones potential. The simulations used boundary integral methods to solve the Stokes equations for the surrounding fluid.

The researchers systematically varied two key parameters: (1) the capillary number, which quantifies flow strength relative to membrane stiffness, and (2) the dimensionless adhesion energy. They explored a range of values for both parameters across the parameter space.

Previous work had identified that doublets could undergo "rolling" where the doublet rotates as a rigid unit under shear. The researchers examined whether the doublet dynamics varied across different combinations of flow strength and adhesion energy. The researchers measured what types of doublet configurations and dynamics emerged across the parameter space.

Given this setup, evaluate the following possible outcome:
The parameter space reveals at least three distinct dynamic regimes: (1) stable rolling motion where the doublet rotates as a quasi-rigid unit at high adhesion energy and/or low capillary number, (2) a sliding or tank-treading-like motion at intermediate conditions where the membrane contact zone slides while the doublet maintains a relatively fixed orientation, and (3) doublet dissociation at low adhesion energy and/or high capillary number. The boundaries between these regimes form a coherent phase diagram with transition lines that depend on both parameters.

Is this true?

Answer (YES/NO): NO